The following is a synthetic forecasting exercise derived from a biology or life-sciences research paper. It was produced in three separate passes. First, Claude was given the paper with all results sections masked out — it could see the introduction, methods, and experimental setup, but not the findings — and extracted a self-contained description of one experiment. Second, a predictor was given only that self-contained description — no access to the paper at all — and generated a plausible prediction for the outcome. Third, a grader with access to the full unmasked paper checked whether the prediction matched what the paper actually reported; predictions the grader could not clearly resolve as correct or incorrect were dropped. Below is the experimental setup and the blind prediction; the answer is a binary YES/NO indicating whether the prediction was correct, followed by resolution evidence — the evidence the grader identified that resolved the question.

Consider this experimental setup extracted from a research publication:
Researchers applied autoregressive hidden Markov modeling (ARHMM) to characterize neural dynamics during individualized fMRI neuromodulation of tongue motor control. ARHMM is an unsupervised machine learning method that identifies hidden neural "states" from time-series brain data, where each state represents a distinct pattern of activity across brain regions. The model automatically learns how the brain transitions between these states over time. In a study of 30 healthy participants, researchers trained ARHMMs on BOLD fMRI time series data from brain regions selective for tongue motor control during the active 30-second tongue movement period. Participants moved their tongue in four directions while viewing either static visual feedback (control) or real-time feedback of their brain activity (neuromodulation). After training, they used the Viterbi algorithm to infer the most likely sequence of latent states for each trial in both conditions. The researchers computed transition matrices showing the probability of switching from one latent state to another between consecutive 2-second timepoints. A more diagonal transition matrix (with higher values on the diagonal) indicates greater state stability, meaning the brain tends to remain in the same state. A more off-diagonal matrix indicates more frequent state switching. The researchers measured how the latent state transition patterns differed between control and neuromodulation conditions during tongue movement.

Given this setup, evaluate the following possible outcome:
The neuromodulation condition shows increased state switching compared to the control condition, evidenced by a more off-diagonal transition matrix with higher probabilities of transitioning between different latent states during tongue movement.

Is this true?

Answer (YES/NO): NO